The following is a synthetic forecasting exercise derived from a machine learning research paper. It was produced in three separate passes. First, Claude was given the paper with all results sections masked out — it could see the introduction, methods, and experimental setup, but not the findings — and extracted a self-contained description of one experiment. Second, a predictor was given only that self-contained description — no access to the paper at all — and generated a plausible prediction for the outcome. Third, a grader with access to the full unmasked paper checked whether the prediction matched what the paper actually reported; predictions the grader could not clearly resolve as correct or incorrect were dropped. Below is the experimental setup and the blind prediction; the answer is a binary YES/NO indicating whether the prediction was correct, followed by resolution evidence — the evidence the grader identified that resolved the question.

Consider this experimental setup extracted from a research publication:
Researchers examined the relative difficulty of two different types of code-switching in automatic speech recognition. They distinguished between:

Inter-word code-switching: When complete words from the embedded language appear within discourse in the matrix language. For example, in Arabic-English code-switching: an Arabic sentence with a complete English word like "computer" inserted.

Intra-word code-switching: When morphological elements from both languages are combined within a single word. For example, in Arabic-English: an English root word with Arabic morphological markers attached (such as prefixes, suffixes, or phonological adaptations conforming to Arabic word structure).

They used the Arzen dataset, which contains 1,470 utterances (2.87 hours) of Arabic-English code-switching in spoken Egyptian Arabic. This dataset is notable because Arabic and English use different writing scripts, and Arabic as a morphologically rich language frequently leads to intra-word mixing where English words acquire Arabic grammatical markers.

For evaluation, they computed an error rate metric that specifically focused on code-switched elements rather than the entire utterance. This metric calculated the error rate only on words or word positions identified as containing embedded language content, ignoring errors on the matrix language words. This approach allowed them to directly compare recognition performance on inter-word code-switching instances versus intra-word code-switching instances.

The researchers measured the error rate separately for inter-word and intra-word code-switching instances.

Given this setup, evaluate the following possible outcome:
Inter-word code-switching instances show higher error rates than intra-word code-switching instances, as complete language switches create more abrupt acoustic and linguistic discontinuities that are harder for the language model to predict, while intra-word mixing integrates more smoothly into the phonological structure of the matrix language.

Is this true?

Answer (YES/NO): NO